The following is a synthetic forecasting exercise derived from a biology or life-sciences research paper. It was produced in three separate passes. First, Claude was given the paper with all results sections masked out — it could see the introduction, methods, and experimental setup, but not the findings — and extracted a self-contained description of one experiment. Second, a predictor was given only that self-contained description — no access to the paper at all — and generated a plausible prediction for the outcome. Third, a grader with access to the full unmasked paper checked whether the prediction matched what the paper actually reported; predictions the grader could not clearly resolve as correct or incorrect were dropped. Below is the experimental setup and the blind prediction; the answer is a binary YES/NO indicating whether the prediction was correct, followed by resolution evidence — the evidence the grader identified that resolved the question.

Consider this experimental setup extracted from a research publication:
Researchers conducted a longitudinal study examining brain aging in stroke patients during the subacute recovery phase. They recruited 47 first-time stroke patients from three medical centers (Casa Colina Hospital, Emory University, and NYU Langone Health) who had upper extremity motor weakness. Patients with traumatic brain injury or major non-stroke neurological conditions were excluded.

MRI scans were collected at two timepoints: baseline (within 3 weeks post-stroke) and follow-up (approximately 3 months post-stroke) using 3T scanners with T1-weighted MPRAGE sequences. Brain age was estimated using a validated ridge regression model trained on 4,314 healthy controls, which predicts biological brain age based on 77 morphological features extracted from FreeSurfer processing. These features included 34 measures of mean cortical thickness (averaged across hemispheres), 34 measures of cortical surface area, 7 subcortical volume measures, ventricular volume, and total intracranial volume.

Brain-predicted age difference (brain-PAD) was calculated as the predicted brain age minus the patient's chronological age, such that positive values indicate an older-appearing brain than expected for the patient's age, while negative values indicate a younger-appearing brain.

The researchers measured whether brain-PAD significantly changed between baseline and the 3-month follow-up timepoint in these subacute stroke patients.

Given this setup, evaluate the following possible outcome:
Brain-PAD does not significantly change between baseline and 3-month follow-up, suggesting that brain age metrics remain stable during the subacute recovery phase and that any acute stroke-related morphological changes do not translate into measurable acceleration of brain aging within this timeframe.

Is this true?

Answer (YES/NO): NO